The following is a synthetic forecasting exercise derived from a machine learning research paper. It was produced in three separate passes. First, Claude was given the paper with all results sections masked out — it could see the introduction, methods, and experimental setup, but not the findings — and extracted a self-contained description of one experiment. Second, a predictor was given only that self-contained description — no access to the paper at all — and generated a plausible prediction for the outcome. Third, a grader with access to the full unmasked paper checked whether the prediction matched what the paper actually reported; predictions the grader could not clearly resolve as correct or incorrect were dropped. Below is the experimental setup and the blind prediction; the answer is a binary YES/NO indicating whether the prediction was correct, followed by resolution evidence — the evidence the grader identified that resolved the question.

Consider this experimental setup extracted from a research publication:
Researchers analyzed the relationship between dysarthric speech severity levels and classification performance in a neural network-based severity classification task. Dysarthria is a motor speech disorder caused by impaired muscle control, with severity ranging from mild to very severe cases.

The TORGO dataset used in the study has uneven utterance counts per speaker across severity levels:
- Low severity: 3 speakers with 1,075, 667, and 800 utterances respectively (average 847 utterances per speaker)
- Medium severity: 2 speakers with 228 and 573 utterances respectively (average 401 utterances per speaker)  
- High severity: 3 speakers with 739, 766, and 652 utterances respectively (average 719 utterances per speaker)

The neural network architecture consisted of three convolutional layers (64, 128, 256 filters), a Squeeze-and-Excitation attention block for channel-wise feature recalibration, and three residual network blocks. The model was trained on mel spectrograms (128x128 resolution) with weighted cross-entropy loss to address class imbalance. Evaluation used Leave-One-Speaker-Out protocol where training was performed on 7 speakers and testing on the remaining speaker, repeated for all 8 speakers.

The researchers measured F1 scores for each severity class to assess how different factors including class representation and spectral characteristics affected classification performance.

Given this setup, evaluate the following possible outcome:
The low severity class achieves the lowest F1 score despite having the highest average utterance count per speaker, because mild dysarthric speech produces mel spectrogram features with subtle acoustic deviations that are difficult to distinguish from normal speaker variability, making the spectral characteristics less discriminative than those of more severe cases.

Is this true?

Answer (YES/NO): NO